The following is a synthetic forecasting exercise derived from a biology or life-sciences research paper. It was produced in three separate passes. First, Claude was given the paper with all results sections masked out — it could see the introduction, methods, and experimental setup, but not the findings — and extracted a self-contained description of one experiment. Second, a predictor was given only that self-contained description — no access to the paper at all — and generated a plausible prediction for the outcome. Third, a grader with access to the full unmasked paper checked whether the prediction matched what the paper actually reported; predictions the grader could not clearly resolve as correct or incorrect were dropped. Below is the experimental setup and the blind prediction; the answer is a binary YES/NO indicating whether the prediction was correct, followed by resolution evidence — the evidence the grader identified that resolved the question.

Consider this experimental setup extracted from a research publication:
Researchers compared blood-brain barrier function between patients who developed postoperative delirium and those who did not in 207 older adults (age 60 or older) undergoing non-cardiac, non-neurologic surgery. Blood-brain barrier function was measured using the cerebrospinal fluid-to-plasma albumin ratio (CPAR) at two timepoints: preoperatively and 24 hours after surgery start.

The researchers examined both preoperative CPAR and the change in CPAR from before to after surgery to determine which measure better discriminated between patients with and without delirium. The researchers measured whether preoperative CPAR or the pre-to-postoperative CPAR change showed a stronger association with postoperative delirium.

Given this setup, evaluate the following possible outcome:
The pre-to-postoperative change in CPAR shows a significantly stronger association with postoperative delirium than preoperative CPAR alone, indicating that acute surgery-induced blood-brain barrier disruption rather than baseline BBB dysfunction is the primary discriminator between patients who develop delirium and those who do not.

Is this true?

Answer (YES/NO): YES